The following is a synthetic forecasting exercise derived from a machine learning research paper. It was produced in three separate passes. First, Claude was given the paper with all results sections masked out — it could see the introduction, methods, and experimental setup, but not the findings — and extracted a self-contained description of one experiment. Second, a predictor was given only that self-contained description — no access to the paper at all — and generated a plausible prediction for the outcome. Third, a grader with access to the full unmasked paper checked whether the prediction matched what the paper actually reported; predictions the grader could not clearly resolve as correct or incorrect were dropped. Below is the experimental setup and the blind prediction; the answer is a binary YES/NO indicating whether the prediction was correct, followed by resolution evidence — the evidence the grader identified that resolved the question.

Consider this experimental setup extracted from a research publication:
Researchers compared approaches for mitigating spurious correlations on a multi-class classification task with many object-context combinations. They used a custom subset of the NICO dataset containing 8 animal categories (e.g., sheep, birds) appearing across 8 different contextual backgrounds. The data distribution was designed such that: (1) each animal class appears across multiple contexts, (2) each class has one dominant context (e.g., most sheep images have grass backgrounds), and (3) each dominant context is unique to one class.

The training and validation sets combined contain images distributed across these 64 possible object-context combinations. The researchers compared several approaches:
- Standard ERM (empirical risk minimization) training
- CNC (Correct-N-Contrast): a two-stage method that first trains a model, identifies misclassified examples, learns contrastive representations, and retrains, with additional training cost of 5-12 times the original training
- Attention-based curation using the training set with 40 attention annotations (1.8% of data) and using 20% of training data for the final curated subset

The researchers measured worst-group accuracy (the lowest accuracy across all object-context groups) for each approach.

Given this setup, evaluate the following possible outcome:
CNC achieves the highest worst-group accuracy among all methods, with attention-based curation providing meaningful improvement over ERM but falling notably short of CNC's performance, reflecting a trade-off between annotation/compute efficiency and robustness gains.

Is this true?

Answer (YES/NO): NO